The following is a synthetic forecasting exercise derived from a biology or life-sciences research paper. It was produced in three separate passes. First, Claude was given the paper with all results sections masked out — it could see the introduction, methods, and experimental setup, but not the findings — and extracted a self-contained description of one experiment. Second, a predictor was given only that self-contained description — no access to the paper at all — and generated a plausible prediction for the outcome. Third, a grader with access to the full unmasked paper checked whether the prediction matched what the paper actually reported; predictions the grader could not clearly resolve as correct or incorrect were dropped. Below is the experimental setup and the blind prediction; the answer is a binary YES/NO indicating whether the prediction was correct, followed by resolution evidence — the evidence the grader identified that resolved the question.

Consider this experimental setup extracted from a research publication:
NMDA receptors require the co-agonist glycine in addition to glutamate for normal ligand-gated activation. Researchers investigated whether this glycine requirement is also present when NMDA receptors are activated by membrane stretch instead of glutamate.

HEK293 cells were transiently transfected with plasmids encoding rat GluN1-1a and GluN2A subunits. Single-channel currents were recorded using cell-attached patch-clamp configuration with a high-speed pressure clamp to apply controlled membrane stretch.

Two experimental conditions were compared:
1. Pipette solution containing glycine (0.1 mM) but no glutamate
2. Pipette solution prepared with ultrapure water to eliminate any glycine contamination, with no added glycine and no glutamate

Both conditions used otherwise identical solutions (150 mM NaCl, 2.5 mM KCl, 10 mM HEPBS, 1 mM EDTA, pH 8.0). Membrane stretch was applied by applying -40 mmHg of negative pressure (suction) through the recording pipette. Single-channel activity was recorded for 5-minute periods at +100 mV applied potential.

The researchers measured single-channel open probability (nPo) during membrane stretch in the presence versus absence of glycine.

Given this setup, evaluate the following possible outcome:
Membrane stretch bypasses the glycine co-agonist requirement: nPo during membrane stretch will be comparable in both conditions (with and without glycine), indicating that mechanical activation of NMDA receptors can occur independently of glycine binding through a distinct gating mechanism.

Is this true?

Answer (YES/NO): NO